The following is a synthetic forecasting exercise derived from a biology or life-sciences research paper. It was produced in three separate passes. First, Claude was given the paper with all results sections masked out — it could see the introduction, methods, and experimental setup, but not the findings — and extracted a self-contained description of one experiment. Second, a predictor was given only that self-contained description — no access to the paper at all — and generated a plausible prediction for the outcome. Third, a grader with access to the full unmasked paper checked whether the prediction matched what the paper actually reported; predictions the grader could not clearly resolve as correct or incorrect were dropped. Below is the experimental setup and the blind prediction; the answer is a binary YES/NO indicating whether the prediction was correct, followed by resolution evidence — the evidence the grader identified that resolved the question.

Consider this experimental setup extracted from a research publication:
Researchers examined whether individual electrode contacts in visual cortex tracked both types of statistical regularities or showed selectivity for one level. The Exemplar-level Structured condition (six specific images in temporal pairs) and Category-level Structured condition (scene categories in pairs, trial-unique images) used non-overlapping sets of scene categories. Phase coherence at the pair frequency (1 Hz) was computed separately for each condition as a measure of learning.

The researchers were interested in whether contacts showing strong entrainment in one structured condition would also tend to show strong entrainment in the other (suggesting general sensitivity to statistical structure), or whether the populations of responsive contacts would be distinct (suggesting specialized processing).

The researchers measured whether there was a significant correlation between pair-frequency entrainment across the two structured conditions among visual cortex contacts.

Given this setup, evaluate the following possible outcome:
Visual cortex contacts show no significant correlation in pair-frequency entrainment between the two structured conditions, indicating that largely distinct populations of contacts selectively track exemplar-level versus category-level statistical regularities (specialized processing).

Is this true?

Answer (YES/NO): NO